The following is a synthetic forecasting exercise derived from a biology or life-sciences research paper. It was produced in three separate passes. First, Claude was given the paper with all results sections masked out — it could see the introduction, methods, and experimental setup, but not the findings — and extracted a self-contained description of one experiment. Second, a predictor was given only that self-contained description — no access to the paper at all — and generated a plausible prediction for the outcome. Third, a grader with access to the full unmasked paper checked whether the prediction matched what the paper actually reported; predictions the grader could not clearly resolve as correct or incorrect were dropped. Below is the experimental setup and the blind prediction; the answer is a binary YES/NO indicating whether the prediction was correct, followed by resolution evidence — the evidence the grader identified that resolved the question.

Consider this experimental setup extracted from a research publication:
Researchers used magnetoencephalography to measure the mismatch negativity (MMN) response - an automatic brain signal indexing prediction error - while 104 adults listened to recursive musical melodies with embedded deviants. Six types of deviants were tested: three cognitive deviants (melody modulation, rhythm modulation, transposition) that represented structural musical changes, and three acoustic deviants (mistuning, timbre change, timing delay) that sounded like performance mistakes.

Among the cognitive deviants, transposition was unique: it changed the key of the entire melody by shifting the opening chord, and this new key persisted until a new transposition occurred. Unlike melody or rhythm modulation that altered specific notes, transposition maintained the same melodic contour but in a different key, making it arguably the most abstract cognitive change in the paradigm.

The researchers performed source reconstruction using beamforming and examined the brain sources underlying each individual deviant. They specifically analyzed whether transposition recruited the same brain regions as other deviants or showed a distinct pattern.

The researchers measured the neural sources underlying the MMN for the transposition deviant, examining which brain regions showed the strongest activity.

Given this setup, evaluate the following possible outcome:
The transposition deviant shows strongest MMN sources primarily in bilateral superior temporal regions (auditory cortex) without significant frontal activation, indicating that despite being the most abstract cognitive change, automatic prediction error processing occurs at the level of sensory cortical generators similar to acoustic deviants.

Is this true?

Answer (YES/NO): NO